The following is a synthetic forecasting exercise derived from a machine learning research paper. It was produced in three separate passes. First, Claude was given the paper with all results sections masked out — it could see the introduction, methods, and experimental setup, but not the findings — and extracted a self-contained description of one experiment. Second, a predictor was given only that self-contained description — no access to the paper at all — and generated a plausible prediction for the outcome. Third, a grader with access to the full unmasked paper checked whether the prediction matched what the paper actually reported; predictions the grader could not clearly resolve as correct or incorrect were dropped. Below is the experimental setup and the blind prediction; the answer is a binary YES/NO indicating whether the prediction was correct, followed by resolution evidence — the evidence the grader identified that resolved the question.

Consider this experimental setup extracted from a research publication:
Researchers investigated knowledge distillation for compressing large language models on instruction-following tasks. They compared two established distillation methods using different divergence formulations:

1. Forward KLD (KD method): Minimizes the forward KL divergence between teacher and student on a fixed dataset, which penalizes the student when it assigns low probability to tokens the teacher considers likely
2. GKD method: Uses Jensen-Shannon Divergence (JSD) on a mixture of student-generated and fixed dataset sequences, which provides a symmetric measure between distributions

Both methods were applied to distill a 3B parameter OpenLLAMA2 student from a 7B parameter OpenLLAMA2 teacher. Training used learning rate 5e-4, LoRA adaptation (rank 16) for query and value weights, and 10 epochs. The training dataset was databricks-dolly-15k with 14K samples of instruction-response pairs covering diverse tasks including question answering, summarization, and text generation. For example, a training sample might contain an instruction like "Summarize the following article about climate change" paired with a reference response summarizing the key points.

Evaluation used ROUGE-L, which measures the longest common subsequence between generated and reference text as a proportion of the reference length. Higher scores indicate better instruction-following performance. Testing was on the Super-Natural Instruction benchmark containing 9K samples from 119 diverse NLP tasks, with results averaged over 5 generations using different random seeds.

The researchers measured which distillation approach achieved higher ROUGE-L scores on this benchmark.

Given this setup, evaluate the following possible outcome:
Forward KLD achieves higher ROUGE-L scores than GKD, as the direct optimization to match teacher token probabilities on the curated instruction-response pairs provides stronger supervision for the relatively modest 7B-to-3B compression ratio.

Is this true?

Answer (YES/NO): NO